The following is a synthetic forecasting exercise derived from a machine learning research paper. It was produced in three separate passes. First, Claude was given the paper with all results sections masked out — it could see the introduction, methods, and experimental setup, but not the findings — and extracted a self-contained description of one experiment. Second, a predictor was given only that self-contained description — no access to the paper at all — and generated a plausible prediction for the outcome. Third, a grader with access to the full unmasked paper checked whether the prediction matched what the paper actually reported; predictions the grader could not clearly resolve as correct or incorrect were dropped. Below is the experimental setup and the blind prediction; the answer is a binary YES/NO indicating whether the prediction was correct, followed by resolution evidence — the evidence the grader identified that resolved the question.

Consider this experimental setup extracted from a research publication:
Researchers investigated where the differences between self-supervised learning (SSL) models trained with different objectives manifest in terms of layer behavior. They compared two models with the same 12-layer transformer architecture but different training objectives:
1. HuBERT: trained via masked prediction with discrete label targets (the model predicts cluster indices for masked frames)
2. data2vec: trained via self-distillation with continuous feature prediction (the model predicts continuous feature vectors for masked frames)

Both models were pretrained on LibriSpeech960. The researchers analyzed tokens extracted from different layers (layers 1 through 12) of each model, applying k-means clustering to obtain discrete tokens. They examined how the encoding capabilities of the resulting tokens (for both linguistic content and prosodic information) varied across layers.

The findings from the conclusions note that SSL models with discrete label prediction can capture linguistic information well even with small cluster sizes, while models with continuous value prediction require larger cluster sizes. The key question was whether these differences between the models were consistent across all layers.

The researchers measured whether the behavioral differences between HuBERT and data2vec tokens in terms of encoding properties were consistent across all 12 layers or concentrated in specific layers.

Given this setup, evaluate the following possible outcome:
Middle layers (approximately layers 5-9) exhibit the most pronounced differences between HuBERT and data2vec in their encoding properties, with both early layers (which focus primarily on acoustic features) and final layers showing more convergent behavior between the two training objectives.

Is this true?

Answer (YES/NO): NO